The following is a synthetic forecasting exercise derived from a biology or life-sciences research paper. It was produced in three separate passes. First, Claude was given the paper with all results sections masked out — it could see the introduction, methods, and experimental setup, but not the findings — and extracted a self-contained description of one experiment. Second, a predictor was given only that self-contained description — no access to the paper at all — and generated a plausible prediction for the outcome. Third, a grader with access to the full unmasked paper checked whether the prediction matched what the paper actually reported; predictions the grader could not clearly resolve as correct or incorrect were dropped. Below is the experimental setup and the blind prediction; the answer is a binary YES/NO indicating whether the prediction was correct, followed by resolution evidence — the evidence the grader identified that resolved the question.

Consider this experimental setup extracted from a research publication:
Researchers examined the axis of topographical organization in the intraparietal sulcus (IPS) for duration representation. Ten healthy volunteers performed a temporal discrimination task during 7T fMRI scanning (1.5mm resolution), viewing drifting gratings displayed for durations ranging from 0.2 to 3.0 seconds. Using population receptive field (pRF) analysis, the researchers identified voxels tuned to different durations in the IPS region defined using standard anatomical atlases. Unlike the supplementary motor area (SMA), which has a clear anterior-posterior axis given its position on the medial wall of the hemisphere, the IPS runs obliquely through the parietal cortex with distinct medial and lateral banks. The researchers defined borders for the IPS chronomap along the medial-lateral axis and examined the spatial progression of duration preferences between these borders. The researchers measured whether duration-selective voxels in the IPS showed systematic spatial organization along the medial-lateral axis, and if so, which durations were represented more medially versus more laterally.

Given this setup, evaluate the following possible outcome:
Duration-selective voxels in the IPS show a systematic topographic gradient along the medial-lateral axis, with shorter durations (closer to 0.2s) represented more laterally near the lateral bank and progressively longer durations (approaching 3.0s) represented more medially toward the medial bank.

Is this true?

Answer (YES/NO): NO